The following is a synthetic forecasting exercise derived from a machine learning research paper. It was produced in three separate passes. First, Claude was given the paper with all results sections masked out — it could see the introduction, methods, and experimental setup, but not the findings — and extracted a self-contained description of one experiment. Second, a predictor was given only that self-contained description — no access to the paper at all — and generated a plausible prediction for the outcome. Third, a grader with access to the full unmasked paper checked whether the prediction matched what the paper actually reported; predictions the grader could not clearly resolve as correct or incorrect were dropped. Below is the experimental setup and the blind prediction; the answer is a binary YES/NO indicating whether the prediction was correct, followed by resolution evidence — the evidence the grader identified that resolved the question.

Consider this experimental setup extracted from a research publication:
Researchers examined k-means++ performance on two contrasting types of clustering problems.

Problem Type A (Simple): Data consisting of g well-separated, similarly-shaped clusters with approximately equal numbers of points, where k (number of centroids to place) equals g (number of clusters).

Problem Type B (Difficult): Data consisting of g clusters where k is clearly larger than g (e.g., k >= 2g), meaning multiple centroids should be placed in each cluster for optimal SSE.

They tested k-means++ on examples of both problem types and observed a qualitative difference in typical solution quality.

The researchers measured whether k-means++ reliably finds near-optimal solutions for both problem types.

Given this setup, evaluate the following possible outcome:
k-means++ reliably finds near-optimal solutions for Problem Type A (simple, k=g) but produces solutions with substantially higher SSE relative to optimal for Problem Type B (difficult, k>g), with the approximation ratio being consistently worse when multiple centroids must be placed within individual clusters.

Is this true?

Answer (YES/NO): YES